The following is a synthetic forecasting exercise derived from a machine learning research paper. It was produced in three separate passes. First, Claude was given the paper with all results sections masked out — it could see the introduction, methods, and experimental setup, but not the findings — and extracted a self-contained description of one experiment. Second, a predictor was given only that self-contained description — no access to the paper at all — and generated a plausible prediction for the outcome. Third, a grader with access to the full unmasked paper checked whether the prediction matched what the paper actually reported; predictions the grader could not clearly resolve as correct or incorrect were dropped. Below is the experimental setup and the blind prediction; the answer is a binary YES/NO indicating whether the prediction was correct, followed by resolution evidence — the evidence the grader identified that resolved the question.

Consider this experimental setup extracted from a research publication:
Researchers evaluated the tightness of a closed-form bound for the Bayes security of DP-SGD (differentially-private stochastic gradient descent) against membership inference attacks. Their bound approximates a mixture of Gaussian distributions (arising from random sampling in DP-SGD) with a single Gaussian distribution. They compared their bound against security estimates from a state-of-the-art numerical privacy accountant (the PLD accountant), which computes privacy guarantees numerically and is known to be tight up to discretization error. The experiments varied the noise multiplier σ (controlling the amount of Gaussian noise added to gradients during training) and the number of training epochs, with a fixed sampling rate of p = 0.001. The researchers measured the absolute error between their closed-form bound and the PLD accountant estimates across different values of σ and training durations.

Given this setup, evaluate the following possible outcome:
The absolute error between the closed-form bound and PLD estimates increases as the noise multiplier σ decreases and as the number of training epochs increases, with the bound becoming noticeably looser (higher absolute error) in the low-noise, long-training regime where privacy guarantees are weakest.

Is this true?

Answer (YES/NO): YES